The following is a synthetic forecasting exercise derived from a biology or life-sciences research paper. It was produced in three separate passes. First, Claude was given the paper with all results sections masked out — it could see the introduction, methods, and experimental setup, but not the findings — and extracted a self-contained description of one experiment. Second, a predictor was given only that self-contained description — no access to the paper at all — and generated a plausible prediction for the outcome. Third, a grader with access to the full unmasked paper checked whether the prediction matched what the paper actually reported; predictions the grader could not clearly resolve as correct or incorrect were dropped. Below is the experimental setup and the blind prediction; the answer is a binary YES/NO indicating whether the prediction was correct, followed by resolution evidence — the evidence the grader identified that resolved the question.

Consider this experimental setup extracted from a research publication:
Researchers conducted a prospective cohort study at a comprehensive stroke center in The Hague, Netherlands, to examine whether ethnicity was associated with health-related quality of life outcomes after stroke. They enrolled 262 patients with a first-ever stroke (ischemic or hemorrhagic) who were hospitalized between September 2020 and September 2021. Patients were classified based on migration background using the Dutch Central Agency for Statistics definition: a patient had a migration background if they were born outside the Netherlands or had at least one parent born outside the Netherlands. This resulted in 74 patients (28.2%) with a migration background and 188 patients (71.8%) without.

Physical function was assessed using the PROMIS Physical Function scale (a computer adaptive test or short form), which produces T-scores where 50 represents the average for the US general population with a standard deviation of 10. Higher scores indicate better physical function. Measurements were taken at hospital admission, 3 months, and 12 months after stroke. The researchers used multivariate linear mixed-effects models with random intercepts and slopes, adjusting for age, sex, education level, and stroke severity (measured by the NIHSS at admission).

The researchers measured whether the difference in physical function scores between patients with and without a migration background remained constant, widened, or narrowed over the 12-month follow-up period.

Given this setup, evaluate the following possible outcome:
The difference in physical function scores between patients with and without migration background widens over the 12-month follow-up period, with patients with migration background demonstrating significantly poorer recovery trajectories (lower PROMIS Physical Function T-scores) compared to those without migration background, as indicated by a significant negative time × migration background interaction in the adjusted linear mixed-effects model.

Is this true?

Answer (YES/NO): NO